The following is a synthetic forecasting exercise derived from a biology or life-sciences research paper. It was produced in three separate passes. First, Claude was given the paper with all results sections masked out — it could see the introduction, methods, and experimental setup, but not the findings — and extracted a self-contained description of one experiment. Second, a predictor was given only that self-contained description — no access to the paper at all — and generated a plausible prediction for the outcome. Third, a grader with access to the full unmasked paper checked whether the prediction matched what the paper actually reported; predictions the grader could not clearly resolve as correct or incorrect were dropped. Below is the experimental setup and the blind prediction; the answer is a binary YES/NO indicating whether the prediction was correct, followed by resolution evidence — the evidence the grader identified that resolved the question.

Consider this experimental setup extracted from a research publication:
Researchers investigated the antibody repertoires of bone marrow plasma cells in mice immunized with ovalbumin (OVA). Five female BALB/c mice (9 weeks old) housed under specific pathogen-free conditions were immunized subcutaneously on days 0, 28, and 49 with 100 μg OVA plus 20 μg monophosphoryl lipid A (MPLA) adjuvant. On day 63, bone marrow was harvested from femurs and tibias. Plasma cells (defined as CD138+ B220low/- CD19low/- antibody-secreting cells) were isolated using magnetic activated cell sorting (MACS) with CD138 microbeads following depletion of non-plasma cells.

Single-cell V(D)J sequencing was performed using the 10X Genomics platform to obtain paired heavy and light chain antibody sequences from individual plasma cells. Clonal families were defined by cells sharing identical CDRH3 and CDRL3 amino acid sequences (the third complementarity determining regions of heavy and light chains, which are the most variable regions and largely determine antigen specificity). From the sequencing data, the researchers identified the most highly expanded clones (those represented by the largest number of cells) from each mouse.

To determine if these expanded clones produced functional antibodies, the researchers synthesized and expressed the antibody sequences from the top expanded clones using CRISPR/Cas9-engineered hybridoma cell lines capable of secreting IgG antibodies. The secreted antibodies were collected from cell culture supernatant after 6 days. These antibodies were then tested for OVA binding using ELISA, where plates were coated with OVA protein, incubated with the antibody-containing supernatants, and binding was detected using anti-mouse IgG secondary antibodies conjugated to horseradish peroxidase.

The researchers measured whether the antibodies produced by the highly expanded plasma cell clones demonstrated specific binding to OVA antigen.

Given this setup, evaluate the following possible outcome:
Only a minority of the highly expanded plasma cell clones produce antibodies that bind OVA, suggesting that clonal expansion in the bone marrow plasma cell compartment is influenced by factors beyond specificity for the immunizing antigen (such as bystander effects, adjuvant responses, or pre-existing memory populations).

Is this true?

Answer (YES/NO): YES